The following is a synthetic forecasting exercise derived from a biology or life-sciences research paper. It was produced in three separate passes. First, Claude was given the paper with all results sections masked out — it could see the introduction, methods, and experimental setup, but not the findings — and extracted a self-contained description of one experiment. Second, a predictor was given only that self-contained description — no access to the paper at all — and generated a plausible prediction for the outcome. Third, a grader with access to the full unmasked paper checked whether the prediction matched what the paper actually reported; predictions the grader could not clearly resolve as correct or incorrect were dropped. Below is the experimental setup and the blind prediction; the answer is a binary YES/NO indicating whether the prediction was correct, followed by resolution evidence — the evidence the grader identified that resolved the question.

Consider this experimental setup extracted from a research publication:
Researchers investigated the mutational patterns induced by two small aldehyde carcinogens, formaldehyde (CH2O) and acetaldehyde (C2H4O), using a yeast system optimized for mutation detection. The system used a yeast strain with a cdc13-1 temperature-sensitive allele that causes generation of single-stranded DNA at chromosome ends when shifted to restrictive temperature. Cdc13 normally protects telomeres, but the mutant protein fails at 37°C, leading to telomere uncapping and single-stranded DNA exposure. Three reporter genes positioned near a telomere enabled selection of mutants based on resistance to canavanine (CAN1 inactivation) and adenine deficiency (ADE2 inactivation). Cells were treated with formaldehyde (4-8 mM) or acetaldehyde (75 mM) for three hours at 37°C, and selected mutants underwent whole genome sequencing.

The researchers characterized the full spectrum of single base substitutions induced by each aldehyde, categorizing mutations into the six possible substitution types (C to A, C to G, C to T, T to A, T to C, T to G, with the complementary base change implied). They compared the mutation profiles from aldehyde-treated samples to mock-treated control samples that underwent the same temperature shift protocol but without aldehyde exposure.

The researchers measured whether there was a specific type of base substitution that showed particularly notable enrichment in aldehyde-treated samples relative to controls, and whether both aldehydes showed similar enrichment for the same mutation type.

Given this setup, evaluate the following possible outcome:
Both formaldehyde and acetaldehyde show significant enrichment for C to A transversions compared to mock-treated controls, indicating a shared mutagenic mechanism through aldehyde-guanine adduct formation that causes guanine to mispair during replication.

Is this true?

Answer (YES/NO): YES